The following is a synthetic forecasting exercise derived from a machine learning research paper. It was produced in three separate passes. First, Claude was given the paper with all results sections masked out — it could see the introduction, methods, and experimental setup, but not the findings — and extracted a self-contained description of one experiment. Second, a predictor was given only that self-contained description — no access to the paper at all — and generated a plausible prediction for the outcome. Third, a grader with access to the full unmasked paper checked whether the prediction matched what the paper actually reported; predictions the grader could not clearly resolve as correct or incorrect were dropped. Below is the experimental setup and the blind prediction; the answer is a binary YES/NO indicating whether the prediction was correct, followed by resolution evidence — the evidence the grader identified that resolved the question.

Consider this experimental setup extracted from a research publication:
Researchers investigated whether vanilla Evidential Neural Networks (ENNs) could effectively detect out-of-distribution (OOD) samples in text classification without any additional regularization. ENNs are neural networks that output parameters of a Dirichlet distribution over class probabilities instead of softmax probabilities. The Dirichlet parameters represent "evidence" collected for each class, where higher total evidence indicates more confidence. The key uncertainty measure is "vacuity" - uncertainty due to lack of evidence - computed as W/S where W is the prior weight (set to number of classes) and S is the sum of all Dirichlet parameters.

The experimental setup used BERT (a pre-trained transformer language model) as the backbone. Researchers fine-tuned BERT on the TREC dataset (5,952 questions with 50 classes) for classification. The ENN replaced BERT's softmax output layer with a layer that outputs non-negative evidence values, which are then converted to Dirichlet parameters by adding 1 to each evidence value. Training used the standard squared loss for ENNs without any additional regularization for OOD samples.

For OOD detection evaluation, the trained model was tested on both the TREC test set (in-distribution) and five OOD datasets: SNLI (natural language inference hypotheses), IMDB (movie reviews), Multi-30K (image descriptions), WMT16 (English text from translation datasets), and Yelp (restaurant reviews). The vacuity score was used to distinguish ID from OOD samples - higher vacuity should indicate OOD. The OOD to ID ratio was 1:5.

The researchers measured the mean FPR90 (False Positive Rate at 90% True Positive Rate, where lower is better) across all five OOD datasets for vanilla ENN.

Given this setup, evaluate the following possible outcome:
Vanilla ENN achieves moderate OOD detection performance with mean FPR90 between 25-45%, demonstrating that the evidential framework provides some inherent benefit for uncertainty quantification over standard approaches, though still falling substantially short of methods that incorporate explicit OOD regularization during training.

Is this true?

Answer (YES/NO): NO